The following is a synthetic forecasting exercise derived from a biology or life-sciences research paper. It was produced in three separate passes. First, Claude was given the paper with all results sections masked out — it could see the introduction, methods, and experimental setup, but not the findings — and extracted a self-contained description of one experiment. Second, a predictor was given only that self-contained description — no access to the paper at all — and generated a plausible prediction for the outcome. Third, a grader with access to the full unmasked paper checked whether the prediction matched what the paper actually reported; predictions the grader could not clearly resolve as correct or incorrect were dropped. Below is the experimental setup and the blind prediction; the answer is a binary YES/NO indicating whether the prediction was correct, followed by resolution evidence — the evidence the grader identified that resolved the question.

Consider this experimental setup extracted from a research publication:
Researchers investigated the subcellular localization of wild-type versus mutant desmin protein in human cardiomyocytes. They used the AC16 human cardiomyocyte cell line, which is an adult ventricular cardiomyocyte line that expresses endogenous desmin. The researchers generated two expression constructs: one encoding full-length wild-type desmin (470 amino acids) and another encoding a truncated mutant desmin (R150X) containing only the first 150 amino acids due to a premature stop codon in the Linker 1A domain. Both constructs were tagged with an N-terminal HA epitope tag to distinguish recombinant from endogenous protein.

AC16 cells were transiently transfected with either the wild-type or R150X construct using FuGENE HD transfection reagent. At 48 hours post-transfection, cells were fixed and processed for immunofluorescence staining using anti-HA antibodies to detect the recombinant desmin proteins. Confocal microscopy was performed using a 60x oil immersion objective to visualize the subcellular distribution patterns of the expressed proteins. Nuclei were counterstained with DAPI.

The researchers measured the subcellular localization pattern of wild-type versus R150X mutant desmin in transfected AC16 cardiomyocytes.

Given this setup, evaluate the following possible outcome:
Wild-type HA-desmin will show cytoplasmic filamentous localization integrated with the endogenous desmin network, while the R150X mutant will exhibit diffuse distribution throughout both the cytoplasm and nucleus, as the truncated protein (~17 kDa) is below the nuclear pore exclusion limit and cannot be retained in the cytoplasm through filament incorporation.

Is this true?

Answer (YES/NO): NO